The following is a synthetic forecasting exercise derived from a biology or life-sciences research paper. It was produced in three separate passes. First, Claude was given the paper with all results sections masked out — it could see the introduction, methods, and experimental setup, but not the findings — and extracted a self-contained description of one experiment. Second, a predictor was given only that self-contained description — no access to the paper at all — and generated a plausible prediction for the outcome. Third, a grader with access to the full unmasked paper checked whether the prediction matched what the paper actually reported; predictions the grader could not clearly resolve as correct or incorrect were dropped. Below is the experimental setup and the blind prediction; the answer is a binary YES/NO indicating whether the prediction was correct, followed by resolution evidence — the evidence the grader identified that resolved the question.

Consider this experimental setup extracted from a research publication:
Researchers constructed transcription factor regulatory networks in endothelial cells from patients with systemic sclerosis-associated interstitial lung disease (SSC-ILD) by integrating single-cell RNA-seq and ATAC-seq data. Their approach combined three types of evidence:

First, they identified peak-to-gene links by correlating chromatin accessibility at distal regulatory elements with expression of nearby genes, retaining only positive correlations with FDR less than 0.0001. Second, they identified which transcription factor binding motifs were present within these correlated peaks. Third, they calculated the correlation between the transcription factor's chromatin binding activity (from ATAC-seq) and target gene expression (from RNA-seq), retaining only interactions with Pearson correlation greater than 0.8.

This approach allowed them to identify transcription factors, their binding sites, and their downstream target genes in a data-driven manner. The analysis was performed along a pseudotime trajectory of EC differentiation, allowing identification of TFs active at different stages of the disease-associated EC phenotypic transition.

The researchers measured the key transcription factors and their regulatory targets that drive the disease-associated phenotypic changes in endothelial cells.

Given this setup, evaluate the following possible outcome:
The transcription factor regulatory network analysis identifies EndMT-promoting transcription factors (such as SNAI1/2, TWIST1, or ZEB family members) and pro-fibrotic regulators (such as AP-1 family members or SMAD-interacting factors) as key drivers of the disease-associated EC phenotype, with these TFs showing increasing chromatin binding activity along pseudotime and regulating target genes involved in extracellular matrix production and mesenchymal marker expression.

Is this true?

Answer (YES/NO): NO